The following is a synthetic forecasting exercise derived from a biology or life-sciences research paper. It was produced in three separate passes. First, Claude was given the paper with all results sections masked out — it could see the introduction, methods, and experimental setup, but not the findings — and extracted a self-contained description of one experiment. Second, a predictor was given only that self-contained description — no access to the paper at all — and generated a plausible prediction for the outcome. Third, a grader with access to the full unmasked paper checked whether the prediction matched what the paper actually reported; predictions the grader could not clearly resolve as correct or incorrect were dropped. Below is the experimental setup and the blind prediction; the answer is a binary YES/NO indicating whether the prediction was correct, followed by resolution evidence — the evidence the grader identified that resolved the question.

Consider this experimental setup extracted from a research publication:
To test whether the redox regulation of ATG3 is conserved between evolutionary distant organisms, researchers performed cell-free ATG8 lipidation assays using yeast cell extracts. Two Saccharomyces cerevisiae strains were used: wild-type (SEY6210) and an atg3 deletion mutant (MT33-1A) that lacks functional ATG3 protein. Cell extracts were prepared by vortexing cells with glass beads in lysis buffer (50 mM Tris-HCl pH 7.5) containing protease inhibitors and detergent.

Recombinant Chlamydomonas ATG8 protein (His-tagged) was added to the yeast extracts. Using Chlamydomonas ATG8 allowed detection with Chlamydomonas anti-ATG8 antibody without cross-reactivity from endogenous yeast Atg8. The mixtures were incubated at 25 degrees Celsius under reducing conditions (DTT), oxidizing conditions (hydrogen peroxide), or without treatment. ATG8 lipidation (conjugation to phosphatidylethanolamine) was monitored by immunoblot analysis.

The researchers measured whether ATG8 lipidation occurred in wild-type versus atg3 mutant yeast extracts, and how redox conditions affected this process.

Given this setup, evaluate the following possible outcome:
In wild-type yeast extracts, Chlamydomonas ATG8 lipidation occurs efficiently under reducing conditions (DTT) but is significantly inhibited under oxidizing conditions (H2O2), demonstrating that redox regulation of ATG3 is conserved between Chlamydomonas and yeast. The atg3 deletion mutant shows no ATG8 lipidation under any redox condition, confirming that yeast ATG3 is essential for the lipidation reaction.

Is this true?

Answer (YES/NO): YES